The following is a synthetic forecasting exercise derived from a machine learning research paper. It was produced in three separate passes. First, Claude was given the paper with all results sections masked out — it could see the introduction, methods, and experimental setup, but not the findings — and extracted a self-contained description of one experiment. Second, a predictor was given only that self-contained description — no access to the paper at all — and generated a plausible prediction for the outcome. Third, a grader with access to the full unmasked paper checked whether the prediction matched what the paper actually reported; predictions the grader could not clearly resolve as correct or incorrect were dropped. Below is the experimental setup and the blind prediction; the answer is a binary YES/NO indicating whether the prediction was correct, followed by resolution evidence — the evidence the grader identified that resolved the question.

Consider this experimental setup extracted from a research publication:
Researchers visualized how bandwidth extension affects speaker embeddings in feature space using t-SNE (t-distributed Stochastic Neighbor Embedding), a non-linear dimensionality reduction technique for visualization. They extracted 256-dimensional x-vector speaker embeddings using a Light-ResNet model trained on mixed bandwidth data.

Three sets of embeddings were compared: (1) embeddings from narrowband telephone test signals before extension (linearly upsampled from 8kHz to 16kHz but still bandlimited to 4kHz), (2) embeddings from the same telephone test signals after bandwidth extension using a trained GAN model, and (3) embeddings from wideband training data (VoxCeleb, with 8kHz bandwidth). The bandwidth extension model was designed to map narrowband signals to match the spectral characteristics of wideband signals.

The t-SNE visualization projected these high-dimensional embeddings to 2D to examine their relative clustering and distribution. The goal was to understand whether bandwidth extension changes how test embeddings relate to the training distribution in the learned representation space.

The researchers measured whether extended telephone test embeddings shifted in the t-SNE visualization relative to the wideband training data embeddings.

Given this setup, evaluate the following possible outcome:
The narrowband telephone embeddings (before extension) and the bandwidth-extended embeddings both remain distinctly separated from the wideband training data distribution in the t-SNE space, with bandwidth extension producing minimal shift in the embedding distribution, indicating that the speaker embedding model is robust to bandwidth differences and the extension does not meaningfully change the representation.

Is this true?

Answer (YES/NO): NO